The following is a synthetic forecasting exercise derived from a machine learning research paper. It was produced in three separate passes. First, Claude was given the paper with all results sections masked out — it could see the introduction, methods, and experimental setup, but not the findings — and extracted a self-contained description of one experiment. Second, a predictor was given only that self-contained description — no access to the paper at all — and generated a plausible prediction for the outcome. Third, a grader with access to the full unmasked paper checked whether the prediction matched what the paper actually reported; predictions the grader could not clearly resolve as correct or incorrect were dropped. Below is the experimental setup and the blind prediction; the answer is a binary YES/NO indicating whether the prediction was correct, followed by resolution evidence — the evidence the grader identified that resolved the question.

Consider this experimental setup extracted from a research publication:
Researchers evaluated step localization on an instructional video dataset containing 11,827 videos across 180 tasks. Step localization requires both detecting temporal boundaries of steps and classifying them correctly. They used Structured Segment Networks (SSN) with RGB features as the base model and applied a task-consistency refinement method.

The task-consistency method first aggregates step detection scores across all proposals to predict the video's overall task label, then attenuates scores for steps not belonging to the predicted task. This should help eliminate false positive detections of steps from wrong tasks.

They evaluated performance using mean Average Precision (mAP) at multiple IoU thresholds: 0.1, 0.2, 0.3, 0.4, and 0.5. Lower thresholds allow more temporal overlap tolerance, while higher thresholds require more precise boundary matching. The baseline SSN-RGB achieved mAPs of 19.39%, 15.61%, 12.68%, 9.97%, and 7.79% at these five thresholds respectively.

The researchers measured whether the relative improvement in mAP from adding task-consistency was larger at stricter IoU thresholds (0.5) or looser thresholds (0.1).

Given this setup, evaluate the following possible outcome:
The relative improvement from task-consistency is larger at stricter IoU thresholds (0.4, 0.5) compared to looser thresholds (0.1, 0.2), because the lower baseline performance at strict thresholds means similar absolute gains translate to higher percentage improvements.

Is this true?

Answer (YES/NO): YES